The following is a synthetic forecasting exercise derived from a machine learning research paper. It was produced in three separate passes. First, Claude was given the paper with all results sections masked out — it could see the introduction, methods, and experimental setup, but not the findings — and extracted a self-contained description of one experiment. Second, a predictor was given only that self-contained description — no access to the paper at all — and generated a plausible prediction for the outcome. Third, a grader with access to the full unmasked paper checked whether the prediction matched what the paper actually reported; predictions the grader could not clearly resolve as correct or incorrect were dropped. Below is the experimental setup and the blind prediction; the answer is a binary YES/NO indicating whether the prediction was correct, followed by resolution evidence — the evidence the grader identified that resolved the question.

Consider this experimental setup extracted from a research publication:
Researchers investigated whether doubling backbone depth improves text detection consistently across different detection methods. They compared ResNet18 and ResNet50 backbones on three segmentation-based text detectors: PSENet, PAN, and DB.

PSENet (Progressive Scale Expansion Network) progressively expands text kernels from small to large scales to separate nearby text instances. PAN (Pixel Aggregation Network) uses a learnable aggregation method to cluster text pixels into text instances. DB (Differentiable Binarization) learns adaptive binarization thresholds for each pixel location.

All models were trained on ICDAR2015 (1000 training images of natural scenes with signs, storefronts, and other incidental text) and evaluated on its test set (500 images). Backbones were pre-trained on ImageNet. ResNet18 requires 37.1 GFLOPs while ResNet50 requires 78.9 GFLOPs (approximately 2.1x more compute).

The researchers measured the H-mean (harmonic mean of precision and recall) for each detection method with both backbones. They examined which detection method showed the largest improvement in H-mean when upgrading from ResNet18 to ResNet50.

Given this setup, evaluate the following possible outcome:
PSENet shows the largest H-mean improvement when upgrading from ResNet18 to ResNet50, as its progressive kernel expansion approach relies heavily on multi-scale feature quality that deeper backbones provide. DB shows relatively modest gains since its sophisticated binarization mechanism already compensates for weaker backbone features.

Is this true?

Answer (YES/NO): YES